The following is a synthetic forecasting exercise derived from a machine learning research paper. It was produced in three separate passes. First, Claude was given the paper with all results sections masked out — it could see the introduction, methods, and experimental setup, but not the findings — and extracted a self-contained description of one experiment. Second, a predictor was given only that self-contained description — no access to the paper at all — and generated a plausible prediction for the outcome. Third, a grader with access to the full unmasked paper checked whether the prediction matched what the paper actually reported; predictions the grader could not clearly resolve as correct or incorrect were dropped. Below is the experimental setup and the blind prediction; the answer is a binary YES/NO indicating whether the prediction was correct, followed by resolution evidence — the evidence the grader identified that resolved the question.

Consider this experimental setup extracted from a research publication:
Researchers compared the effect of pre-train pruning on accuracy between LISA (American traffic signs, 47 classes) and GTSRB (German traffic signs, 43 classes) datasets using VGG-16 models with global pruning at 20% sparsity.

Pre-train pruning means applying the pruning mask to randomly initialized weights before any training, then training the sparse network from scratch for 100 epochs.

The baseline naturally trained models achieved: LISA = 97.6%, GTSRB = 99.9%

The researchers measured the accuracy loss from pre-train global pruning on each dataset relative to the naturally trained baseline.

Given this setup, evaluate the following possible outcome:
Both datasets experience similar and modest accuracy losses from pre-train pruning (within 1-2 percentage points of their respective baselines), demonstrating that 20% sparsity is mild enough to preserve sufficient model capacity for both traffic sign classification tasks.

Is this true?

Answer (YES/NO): NO